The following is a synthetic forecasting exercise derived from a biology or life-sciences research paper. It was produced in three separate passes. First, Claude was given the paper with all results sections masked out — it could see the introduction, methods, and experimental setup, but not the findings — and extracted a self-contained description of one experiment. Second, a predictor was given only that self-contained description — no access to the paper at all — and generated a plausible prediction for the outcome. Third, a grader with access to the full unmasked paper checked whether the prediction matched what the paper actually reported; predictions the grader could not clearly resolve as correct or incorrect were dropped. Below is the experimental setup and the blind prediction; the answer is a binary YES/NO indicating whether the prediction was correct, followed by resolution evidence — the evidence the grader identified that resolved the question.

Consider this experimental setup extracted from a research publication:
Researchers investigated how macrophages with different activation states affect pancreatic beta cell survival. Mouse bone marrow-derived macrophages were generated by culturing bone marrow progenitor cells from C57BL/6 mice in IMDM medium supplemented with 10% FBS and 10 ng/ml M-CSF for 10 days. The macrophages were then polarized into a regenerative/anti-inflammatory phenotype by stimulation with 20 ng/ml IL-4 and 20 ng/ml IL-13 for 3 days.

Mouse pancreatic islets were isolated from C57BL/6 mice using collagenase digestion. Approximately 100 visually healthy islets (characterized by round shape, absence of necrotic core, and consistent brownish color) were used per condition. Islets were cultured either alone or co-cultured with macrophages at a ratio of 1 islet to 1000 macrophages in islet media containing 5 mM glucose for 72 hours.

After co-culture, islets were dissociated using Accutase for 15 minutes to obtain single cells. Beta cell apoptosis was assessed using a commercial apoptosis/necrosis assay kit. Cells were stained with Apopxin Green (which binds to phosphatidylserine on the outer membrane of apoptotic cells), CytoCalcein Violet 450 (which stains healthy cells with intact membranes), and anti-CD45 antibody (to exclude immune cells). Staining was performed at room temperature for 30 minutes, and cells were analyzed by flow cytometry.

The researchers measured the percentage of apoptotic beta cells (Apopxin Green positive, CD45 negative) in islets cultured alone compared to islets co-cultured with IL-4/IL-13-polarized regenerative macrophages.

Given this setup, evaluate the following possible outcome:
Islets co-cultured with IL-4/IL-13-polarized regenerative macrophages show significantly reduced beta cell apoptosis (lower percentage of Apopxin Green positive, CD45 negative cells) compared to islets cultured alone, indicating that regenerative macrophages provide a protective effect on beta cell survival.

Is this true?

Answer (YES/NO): YES